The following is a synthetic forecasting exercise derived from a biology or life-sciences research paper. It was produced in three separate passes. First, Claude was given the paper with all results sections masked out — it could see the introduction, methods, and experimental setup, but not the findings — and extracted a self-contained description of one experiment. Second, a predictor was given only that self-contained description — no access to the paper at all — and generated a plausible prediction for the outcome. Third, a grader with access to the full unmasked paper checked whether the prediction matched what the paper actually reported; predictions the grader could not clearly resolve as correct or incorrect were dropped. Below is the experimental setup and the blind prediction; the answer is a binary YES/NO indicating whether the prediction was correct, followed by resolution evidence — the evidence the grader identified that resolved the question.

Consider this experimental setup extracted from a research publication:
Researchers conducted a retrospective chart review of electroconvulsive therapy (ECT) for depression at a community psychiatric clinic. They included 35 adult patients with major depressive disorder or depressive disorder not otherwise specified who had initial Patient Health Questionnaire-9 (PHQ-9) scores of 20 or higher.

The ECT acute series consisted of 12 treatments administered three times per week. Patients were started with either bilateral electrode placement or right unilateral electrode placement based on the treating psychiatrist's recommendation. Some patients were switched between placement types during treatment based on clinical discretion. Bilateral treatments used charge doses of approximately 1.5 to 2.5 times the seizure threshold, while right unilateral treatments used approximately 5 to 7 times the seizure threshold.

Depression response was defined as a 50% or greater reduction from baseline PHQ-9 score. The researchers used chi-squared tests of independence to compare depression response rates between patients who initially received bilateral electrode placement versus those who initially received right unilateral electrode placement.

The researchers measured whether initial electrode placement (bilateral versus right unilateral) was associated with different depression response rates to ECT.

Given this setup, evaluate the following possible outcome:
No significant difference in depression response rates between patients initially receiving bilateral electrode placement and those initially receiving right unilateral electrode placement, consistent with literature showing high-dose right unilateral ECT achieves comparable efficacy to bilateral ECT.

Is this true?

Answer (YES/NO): YES